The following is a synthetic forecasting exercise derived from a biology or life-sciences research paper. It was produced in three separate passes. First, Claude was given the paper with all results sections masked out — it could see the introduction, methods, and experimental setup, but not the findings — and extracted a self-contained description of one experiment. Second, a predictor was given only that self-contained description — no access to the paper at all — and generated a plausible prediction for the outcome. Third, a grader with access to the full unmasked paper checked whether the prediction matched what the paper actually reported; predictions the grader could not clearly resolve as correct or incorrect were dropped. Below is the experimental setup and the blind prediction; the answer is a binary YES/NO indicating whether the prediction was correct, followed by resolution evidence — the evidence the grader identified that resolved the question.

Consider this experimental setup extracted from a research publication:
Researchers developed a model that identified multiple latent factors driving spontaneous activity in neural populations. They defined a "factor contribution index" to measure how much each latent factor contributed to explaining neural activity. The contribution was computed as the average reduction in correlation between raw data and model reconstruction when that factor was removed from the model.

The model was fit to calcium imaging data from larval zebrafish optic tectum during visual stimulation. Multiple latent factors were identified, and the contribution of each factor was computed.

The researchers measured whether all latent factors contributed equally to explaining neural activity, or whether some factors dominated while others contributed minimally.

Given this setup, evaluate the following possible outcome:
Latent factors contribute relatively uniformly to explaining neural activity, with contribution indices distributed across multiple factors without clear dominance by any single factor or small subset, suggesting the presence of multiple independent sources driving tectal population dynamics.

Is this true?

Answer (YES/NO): YES